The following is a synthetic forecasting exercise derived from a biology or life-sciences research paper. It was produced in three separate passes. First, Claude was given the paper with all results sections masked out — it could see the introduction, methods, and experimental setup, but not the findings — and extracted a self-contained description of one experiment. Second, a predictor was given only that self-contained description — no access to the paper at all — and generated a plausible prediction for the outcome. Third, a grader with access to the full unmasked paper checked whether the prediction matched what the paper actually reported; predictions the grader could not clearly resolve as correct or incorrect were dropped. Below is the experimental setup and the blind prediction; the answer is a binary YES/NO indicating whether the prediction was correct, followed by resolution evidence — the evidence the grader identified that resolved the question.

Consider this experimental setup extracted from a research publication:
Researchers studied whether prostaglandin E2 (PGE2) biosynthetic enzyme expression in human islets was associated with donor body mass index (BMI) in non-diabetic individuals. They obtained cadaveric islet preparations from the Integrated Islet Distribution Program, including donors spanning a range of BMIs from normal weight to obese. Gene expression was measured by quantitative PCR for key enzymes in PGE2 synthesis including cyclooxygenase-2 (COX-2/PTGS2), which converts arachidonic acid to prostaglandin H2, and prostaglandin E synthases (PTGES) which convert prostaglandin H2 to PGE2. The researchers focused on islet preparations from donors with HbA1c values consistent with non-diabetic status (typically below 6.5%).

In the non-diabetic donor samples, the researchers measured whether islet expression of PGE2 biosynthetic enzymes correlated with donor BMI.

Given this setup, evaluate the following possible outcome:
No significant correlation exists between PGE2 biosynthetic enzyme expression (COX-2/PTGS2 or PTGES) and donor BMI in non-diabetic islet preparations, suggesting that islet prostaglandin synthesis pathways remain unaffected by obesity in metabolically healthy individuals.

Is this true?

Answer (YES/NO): NO